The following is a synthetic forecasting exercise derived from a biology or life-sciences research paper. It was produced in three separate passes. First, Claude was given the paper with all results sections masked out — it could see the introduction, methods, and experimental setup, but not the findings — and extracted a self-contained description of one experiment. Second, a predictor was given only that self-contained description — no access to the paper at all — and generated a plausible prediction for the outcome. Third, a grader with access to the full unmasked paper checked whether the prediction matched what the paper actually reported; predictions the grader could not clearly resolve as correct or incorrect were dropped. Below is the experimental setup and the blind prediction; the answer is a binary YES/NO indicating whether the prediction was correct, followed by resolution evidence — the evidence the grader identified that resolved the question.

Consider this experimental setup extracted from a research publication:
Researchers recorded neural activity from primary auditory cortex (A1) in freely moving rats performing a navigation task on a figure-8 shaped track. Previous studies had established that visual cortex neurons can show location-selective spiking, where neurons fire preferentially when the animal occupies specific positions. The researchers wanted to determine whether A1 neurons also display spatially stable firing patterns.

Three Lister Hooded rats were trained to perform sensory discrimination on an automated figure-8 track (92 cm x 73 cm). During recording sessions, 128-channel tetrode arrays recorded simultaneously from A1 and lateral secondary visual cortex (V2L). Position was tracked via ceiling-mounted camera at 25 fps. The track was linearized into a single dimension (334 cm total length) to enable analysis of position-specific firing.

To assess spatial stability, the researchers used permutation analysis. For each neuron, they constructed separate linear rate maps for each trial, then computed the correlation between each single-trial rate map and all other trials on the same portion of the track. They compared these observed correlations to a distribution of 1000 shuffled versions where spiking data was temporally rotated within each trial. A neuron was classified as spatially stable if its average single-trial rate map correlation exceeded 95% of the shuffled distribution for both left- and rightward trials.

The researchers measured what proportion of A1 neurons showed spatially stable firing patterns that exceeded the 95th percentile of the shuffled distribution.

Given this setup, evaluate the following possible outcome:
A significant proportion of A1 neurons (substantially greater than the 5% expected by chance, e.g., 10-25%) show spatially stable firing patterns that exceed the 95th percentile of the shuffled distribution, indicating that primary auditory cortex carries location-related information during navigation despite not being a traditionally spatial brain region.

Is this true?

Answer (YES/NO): NO